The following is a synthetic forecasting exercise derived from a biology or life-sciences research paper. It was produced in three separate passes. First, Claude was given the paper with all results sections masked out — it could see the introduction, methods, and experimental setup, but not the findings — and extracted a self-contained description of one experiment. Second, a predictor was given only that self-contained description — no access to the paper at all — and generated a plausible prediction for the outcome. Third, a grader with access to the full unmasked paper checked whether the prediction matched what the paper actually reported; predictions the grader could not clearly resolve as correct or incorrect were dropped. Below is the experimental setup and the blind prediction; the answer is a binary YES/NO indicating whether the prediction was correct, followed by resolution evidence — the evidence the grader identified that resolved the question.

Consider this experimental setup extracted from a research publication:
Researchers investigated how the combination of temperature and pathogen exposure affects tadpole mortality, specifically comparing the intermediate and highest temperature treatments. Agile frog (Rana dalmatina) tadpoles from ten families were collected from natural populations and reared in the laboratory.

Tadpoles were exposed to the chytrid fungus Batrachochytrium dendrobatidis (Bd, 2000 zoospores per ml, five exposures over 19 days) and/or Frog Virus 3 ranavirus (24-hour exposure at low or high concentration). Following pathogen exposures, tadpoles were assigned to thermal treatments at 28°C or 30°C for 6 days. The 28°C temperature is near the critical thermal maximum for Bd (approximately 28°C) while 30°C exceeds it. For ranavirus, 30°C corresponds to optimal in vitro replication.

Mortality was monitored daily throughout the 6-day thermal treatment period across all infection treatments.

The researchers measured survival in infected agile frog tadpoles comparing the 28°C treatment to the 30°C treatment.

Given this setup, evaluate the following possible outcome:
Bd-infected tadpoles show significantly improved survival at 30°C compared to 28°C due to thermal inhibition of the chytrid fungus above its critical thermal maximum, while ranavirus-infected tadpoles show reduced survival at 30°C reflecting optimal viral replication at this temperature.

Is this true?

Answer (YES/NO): NO